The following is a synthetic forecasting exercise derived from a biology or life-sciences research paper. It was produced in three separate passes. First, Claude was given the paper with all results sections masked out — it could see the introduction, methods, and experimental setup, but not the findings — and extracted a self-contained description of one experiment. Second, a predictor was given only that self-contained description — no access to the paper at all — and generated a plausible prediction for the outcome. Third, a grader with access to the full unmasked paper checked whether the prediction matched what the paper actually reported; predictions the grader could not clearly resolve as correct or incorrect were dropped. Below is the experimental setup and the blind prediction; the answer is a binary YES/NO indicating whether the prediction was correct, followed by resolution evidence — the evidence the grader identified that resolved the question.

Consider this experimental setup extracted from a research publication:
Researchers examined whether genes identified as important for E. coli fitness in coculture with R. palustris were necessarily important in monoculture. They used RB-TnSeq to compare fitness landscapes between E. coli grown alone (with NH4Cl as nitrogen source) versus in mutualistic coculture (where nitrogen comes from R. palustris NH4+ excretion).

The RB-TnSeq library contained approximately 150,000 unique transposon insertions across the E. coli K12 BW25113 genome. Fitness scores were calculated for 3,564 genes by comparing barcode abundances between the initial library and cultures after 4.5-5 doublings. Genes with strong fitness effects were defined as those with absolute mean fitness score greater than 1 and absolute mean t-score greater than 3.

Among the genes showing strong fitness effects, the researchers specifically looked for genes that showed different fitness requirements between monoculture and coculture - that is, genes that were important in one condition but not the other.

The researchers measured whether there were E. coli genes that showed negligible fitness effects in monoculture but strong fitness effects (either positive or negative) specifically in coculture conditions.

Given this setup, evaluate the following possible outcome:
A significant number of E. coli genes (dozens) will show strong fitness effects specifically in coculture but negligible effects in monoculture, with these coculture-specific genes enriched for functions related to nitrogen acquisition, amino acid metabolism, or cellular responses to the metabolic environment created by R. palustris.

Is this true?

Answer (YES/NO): YES